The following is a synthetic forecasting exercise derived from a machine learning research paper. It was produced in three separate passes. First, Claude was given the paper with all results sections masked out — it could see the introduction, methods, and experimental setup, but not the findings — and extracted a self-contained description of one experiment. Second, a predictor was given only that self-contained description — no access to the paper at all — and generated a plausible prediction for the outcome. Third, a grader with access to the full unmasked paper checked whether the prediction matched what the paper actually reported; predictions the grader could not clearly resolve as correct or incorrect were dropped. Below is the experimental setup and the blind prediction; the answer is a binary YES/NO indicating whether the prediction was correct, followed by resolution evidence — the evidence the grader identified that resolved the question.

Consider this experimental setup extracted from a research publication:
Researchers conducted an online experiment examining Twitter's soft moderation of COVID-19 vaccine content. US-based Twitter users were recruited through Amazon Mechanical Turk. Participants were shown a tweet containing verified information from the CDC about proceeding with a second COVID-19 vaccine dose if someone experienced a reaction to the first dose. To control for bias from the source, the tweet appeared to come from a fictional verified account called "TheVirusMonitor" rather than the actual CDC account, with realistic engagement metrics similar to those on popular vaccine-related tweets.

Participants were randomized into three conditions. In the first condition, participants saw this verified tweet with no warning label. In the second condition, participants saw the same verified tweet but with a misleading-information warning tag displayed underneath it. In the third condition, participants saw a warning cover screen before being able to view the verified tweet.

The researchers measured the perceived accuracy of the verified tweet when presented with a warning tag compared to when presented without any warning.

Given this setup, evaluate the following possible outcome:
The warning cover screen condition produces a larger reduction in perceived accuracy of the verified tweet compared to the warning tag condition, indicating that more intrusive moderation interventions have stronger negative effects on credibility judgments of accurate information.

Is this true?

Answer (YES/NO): NO